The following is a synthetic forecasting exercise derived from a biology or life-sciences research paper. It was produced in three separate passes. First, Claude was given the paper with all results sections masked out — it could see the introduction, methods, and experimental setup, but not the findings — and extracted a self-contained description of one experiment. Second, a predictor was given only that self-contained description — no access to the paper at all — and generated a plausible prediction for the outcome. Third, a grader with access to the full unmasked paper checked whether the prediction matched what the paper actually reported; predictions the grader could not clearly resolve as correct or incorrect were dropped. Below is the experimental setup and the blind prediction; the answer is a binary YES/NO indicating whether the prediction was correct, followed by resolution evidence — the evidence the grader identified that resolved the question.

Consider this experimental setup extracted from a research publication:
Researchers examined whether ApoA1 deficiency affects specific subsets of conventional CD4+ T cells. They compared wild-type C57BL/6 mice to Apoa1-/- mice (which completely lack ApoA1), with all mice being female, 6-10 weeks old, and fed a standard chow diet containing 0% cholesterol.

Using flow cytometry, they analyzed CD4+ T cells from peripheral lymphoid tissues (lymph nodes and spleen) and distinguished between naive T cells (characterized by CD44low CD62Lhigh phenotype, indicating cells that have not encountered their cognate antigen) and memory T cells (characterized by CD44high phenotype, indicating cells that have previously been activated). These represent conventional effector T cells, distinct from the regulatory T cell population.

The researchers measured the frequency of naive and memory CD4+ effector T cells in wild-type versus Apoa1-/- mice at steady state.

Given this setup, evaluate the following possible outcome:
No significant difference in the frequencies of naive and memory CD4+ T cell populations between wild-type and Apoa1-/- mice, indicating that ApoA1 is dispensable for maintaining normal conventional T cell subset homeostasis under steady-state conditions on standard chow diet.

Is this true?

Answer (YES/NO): YES